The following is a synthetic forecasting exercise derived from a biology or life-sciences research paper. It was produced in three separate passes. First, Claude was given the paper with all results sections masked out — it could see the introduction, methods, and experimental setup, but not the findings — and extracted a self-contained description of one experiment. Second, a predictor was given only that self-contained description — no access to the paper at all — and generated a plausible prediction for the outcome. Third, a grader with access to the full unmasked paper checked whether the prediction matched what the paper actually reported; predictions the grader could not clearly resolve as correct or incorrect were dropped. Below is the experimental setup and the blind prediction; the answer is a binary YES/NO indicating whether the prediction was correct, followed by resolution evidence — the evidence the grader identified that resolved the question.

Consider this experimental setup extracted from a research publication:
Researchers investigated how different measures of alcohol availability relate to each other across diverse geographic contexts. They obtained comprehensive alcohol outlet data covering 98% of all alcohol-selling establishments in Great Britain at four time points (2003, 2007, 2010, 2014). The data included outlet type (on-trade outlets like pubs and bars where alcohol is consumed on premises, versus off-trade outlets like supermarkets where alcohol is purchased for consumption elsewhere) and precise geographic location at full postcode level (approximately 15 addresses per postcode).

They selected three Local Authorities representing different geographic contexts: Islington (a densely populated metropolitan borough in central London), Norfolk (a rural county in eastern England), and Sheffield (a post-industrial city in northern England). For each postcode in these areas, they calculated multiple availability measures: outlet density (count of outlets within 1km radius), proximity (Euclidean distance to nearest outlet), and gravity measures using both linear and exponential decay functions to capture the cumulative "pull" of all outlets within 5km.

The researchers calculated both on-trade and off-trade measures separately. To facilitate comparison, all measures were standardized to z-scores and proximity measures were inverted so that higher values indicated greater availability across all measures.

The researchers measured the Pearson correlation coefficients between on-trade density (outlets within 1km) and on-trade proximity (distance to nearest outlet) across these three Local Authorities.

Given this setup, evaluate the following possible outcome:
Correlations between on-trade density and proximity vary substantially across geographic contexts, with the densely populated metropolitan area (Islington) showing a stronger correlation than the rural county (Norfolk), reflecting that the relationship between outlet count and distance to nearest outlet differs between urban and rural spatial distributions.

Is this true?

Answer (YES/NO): NO